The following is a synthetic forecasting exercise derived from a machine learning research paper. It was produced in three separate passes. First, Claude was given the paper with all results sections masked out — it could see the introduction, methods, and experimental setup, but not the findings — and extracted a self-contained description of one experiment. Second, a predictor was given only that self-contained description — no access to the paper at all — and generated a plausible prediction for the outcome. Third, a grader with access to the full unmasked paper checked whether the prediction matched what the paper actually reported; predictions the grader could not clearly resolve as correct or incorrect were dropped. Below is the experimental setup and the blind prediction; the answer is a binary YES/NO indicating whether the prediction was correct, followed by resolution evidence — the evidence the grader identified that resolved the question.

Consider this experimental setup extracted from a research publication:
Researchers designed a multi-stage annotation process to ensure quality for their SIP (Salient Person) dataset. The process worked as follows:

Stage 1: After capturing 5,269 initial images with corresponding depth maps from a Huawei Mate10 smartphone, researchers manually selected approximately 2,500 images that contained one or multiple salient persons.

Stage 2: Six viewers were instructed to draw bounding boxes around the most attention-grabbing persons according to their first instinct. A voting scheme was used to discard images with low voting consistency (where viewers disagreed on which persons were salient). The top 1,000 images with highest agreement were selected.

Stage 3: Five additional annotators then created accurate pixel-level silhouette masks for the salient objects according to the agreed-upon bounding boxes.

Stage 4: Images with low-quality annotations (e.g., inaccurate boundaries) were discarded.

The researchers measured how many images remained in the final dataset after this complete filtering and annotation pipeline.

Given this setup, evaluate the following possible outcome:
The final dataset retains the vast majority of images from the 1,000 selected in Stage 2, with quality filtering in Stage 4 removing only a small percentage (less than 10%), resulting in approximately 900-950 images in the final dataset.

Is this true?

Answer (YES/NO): YES